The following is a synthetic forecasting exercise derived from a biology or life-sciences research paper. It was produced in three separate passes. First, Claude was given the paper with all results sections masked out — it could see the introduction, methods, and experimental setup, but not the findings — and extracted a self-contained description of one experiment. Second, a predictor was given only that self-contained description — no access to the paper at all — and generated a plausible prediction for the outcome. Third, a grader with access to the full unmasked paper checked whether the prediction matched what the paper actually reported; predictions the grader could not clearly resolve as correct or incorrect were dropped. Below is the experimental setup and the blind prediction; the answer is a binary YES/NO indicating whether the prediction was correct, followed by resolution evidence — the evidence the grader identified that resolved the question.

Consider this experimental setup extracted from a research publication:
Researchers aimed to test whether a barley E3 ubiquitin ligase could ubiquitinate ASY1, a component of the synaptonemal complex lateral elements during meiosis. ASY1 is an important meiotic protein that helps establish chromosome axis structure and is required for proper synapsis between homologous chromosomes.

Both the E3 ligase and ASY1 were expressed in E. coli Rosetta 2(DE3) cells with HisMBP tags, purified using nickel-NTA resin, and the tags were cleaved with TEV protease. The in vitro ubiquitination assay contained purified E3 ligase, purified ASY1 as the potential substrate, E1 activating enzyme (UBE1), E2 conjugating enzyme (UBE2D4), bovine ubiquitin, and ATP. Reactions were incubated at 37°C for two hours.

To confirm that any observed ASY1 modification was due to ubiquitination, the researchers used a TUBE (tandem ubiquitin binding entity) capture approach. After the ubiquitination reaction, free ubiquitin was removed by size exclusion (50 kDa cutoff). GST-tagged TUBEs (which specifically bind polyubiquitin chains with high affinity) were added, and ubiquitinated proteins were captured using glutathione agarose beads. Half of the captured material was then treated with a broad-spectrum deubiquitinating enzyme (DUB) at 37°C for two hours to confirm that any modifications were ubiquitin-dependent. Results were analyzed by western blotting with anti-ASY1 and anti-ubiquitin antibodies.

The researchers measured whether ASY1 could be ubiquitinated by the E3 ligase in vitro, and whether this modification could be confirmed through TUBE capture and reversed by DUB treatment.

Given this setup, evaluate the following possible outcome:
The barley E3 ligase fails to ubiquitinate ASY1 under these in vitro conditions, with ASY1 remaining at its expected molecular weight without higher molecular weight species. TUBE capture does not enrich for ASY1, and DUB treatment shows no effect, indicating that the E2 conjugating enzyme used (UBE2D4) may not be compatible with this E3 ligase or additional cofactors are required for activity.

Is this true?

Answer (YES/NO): NO